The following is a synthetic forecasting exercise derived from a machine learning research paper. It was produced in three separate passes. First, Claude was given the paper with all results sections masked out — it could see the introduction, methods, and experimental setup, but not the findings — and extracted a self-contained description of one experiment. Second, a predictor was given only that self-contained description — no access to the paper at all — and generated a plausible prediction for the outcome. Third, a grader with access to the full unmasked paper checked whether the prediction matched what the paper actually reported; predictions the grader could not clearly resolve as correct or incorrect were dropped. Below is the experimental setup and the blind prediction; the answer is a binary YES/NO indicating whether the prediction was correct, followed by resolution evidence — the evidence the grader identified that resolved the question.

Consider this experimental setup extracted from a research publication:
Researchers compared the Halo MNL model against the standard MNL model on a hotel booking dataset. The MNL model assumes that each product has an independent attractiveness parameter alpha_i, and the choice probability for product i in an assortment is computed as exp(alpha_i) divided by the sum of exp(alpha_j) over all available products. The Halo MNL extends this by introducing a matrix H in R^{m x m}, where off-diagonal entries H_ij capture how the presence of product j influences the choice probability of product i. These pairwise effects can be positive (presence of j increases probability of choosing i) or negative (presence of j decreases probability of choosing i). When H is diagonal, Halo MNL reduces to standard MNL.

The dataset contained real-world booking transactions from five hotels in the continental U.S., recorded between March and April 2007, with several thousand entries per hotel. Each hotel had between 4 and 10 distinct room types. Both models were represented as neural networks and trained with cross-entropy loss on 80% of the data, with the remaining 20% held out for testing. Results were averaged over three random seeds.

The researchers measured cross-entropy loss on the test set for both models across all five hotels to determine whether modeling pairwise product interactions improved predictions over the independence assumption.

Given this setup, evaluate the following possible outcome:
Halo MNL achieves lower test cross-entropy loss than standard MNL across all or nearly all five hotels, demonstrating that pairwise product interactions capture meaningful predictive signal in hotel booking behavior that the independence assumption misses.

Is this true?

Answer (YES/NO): YES